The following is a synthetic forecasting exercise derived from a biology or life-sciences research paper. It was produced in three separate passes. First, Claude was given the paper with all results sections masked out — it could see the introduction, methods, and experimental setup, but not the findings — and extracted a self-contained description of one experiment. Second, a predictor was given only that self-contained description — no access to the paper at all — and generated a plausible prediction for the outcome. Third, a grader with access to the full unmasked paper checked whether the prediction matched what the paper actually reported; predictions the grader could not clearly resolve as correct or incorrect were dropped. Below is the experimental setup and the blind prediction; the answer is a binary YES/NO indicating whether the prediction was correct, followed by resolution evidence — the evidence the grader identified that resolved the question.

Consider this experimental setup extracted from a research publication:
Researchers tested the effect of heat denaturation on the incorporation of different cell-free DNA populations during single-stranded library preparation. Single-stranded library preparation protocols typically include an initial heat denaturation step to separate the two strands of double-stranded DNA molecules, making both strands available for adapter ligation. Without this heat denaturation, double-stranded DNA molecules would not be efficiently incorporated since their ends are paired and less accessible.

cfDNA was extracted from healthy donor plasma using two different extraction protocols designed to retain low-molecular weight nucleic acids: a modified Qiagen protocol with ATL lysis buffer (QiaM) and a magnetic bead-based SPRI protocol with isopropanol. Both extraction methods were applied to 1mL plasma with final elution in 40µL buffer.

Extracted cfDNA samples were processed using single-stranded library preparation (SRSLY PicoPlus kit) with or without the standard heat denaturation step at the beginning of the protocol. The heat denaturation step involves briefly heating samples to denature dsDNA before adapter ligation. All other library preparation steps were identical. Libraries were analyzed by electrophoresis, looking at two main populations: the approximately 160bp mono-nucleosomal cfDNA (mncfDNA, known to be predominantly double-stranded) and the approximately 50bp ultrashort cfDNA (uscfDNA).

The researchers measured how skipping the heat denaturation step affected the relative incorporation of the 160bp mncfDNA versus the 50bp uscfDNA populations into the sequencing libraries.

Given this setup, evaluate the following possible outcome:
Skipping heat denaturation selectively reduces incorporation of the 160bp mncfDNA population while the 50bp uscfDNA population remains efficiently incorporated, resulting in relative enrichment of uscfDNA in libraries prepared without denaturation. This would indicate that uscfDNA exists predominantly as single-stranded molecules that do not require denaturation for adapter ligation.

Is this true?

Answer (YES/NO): YES